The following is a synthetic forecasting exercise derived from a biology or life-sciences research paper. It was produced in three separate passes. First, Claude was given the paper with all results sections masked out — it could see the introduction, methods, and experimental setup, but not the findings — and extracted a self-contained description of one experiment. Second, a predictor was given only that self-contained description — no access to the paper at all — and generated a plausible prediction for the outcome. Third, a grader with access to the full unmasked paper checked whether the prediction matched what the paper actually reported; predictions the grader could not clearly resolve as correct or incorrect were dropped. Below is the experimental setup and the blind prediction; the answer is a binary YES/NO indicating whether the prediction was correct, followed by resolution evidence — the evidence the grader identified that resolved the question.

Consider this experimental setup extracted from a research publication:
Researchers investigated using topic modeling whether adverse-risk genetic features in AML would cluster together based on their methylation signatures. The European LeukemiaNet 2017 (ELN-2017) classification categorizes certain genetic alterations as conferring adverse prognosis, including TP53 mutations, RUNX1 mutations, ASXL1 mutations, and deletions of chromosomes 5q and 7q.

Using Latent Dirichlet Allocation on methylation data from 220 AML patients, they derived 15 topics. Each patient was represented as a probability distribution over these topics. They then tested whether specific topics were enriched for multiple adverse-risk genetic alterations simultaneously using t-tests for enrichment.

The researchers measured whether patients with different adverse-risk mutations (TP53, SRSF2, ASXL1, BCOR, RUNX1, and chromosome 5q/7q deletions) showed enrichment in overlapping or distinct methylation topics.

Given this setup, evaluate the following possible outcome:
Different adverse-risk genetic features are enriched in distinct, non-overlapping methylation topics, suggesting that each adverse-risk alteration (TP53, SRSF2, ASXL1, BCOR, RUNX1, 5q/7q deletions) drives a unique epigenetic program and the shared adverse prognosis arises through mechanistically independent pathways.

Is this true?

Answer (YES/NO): NO